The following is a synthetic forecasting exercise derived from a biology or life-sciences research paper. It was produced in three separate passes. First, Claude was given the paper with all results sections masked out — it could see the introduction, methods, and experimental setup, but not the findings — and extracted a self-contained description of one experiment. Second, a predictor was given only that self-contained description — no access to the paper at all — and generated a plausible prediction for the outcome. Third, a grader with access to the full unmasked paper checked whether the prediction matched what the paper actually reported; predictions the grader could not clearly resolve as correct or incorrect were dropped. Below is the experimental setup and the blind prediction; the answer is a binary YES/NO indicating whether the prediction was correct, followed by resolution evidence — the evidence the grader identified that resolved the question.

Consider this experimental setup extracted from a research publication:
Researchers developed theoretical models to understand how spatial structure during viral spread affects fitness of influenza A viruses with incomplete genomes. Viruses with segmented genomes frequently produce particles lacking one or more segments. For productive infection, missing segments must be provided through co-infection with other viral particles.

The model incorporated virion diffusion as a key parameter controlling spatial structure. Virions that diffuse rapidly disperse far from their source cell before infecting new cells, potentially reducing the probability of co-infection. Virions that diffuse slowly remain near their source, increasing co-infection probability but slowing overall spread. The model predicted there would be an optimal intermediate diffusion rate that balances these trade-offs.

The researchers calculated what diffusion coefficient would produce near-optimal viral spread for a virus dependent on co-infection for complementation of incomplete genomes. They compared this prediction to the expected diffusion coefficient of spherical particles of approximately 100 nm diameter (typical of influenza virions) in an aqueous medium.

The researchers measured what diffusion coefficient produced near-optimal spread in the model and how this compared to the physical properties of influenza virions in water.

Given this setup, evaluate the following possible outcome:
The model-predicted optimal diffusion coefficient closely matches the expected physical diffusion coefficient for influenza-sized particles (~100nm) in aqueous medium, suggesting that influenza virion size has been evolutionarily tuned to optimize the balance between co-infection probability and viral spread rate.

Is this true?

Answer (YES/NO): NO